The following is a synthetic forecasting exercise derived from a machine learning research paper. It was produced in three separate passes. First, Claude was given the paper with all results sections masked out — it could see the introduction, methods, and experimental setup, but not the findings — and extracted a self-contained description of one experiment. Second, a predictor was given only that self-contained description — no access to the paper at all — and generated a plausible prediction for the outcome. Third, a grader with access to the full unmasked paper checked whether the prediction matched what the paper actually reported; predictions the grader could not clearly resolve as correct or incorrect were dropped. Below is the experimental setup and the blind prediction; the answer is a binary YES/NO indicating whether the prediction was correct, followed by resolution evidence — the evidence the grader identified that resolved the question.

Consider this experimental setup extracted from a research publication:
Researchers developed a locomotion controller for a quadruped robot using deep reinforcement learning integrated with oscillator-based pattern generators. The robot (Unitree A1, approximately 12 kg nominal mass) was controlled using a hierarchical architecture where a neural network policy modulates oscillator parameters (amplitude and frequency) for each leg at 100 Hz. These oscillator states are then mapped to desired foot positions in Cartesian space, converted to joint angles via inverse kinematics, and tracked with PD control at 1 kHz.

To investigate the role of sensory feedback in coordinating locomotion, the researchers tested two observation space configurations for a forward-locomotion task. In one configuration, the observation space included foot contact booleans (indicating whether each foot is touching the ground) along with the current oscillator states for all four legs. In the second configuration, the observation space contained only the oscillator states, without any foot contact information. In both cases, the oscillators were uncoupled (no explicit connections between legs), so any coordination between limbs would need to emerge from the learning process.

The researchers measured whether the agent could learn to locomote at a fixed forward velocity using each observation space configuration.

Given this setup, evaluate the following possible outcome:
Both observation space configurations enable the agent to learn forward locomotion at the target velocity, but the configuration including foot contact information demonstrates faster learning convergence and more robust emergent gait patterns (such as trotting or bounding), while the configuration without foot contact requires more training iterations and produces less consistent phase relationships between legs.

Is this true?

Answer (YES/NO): NO